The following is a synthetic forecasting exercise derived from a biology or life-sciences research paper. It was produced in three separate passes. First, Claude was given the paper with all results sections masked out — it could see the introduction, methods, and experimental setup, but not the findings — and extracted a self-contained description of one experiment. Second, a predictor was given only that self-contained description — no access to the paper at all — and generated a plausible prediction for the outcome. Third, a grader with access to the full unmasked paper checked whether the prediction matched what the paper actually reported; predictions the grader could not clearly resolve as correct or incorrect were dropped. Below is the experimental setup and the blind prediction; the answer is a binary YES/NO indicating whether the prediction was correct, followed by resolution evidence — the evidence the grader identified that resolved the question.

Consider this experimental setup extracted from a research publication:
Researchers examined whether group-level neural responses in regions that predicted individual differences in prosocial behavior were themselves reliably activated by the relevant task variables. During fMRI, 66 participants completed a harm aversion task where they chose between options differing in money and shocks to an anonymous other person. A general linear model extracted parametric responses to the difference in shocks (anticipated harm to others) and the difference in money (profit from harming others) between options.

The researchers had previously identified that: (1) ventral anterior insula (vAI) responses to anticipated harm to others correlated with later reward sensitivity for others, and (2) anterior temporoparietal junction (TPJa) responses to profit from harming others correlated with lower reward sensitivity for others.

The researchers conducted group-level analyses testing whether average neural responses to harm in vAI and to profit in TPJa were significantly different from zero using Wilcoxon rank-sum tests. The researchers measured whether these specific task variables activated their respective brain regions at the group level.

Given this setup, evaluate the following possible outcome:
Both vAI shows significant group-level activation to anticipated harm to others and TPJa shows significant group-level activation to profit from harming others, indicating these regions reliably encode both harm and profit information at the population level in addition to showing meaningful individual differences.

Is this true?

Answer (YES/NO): NO